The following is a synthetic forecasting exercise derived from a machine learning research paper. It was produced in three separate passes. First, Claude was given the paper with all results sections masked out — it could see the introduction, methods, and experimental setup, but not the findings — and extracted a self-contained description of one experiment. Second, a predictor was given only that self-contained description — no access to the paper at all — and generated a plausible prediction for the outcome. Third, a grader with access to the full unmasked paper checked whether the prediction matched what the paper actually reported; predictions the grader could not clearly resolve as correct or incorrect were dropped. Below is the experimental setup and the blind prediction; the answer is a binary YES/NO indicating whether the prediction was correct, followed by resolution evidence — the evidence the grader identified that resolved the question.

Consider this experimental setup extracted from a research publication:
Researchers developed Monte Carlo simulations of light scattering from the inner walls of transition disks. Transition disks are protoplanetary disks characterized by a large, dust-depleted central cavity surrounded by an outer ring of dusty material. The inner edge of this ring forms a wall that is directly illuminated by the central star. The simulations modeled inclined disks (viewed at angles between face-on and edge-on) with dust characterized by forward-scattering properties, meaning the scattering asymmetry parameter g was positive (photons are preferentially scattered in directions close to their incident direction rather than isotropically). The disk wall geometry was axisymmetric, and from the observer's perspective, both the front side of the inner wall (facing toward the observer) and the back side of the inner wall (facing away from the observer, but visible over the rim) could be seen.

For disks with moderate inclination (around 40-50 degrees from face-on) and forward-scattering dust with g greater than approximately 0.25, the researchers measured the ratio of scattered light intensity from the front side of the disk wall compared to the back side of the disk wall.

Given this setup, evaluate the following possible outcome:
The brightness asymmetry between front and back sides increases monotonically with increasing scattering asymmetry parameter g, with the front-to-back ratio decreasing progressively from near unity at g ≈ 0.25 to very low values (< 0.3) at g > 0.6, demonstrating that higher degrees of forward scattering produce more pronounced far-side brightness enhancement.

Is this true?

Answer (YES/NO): NO